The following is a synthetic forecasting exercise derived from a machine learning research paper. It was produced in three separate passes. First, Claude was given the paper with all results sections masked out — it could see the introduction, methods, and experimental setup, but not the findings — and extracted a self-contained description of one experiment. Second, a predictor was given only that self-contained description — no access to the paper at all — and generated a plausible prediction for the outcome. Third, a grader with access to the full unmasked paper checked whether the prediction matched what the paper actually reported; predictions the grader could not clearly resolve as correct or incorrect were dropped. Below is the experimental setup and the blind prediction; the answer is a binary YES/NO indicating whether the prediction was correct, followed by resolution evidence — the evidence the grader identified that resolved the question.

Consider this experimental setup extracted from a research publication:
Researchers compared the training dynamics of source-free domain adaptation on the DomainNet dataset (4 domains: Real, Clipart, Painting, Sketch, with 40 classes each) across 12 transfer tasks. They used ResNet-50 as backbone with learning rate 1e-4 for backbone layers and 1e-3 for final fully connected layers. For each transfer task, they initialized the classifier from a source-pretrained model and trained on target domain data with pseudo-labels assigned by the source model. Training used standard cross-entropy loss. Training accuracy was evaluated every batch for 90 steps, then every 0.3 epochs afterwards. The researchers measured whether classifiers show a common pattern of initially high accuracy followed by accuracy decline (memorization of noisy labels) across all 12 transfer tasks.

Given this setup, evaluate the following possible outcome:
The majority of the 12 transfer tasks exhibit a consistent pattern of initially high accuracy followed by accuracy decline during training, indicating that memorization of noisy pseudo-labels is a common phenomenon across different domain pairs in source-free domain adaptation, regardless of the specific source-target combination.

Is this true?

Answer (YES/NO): YES